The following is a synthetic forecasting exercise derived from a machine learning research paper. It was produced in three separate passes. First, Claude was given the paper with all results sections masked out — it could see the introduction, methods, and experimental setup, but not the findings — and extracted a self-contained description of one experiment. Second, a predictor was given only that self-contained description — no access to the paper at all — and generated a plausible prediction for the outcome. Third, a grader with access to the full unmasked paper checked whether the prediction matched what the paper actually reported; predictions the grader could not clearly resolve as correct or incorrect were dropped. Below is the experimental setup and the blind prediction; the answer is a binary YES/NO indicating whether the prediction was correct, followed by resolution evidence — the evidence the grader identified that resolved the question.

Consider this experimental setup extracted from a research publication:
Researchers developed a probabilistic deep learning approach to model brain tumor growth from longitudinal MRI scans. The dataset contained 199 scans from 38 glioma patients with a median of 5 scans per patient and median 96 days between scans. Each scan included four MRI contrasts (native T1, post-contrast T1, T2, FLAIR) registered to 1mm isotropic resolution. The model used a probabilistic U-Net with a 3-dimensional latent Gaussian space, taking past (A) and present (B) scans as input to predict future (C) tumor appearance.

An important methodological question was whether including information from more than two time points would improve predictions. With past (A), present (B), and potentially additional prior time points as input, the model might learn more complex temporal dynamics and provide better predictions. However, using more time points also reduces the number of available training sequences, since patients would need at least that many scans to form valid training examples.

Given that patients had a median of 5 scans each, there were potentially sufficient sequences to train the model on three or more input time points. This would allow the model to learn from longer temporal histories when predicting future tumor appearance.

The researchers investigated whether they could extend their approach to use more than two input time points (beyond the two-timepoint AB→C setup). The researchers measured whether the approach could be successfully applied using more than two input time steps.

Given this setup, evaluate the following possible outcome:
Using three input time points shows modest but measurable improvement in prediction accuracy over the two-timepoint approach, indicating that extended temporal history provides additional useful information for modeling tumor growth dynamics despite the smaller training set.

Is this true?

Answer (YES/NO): NO